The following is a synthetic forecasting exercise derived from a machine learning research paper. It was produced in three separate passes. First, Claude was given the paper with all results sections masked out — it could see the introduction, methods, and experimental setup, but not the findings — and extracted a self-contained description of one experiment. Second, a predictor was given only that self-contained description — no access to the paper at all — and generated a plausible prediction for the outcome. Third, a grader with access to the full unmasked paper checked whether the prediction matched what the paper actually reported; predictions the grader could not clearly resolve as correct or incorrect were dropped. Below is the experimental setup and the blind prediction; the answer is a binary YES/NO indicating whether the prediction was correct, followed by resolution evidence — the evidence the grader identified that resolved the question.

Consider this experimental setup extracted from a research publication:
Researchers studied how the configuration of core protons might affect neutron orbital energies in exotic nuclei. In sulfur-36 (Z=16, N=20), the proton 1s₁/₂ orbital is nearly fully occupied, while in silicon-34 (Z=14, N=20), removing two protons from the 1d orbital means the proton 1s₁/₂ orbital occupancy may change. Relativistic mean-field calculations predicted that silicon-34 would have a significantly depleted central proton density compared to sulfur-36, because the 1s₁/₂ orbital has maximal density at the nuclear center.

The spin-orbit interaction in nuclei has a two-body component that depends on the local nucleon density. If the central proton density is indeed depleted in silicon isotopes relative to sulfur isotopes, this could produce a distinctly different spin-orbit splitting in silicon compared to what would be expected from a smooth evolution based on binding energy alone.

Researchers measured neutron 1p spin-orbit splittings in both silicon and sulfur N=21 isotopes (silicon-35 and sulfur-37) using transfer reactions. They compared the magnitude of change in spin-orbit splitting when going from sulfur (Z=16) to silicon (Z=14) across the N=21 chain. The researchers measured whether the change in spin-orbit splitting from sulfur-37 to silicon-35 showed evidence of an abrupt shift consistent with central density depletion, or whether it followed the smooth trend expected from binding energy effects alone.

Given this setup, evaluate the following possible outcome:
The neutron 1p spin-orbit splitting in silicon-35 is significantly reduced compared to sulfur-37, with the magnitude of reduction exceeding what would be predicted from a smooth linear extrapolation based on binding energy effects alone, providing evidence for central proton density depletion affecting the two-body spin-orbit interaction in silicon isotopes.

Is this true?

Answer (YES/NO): NO